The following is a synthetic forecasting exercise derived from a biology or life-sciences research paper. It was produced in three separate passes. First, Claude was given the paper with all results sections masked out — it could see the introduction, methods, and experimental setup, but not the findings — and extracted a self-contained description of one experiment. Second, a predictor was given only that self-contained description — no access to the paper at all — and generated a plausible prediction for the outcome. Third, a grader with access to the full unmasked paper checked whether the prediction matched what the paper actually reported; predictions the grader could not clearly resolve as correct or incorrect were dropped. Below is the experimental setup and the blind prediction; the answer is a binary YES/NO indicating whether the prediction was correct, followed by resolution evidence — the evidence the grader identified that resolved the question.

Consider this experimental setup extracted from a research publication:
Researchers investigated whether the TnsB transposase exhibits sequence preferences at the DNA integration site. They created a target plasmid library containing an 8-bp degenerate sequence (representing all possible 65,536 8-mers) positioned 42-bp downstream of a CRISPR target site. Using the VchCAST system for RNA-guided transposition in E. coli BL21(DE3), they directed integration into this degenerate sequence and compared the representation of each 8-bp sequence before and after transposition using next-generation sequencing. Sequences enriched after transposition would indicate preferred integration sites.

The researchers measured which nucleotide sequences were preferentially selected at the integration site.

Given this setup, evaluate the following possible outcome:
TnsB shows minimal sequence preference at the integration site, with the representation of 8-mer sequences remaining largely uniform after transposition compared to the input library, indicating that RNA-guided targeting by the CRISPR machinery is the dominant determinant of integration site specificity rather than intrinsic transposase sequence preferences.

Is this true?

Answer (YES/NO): NO